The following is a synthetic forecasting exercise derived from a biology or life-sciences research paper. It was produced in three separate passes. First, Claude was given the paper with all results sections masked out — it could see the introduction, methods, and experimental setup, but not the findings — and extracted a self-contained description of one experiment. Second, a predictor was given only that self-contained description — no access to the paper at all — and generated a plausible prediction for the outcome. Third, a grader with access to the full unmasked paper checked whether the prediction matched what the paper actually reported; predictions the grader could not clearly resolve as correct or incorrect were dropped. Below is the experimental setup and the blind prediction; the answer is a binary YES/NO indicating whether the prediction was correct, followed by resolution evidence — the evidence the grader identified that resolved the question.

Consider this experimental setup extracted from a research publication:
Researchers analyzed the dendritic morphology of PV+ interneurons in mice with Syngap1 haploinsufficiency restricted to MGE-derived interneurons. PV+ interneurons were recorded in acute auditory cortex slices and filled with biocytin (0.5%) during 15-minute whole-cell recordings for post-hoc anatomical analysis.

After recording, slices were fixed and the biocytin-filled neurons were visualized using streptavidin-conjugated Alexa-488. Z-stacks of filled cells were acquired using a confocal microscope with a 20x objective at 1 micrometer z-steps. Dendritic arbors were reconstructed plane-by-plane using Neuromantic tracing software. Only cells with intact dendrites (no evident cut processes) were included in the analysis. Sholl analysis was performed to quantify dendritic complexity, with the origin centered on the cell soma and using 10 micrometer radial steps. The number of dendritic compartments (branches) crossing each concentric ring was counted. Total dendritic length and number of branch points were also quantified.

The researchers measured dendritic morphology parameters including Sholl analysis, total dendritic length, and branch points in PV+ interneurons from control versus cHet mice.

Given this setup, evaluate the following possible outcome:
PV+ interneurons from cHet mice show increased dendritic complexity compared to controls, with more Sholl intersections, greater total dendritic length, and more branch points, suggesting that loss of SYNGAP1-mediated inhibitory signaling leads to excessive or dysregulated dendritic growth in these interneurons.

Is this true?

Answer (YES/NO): NO